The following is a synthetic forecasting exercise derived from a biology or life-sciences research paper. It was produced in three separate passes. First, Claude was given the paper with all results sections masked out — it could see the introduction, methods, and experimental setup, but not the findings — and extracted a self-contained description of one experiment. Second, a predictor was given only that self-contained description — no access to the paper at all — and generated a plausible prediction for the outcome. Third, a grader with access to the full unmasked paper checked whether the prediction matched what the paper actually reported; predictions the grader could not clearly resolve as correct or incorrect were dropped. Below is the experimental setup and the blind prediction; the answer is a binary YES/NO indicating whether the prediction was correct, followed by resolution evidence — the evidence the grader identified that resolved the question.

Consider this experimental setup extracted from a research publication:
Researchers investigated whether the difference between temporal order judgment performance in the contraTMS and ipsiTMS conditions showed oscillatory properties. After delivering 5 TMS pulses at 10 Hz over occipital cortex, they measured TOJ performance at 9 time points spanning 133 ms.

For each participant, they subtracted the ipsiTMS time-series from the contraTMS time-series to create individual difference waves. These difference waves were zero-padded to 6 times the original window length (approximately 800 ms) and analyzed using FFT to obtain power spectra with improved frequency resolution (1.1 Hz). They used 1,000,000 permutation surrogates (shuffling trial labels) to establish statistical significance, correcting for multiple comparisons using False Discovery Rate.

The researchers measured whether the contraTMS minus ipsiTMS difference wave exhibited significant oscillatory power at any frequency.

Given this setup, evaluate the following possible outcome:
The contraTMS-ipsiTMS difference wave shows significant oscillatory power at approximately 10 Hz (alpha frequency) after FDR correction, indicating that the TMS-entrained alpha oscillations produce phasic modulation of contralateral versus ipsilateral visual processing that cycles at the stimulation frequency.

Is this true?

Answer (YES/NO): YES